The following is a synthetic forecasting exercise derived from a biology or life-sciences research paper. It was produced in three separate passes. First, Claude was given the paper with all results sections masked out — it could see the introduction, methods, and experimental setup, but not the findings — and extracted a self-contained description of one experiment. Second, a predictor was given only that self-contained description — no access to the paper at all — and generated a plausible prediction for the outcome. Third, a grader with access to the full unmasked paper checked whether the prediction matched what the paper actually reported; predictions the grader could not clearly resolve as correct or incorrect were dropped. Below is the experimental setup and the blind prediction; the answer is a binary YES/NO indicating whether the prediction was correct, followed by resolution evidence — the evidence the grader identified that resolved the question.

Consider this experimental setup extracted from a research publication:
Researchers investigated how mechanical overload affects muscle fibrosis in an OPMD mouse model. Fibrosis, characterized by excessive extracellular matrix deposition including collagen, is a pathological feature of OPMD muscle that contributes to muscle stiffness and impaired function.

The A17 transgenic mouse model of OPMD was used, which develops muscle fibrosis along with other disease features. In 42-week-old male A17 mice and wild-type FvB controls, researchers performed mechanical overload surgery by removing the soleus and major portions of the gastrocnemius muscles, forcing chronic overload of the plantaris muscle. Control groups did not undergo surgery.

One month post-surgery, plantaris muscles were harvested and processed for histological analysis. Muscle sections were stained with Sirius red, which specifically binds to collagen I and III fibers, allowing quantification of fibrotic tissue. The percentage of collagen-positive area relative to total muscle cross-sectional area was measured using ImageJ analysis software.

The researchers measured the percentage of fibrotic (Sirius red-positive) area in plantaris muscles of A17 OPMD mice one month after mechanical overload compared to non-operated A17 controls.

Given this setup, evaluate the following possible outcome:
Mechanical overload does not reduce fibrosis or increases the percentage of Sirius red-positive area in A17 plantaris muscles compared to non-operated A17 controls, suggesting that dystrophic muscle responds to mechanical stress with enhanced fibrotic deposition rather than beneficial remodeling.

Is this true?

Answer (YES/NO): YES